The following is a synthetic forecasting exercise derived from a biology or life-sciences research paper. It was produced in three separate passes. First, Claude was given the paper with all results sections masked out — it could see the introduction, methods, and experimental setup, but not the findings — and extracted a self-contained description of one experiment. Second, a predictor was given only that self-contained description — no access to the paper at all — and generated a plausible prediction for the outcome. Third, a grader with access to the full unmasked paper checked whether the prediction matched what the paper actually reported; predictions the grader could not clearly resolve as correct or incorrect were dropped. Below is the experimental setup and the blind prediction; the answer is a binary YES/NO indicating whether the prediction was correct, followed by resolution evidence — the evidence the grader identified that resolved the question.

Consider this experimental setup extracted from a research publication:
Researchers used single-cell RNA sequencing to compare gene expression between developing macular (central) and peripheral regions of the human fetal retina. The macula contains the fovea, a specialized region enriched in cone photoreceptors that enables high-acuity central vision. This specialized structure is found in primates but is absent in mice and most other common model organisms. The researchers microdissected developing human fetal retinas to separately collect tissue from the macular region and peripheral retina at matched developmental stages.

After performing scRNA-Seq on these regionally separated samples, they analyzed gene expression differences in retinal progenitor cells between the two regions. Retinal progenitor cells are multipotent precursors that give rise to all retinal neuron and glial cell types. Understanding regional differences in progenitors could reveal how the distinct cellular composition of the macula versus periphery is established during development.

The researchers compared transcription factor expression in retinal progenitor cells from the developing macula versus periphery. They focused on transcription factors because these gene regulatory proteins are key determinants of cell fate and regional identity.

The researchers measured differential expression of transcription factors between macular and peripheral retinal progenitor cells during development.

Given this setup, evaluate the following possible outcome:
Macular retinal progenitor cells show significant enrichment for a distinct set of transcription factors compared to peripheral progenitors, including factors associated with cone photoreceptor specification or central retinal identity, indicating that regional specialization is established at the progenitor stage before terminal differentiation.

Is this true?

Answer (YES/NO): NO